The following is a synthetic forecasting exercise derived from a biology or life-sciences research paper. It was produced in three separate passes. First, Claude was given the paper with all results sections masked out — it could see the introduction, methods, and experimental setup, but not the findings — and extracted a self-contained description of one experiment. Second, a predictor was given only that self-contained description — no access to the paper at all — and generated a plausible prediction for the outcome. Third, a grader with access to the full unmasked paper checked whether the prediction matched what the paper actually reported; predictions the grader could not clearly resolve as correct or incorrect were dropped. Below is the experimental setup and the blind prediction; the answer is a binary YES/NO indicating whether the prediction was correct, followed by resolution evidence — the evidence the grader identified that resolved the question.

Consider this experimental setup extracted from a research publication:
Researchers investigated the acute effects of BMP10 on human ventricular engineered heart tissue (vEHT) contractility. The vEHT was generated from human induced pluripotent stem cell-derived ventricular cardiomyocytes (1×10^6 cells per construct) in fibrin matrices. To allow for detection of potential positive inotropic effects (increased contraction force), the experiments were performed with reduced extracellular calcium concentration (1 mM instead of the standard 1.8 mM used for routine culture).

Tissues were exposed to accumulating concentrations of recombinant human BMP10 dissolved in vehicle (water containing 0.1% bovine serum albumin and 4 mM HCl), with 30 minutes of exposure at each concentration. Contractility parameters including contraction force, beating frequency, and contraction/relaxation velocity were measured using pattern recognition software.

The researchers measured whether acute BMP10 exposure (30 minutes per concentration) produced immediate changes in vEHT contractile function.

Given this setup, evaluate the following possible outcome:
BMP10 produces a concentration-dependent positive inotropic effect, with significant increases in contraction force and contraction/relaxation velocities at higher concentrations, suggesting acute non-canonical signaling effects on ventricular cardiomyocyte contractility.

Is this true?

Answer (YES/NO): NO